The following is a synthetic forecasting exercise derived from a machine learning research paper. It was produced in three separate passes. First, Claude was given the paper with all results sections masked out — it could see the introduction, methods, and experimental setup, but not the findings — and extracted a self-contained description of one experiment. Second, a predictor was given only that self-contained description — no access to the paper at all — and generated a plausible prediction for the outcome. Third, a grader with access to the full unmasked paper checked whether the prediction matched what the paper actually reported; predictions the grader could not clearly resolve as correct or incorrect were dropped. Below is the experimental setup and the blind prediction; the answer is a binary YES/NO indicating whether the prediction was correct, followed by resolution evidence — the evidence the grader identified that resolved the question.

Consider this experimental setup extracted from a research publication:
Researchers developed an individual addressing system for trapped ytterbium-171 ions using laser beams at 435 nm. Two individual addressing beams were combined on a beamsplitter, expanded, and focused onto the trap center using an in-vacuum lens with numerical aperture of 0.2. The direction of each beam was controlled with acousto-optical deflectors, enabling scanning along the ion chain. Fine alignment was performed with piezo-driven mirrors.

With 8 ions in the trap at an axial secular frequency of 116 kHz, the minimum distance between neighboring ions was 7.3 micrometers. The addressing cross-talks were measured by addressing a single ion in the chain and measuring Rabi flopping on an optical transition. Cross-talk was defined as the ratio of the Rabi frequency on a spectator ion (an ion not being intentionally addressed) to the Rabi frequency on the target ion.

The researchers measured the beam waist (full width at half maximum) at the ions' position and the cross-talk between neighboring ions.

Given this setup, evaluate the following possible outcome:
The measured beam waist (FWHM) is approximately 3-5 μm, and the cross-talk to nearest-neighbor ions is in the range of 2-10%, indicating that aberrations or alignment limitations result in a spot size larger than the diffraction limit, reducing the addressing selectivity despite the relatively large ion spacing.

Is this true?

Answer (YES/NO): NO